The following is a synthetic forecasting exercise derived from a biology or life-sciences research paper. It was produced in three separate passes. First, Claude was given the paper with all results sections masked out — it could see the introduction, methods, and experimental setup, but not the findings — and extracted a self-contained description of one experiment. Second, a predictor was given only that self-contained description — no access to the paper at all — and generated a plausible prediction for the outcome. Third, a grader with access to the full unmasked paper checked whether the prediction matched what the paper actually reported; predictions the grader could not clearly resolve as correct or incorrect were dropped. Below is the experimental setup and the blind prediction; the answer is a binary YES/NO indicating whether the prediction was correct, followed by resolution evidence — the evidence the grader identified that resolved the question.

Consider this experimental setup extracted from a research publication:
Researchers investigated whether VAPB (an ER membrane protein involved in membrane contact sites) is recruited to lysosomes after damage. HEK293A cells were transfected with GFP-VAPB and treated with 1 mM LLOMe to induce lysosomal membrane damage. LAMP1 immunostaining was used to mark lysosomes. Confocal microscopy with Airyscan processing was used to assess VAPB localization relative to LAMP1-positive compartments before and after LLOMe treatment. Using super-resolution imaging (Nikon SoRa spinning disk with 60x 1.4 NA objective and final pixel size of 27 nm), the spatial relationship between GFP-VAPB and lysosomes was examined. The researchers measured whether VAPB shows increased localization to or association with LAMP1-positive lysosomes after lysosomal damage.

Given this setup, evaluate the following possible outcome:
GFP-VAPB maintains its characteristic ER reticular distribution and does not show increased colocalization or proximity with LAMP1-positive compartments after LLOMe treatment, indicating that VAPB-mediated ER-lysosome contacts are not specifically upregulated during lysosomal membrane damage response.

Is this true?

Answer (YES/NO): NO